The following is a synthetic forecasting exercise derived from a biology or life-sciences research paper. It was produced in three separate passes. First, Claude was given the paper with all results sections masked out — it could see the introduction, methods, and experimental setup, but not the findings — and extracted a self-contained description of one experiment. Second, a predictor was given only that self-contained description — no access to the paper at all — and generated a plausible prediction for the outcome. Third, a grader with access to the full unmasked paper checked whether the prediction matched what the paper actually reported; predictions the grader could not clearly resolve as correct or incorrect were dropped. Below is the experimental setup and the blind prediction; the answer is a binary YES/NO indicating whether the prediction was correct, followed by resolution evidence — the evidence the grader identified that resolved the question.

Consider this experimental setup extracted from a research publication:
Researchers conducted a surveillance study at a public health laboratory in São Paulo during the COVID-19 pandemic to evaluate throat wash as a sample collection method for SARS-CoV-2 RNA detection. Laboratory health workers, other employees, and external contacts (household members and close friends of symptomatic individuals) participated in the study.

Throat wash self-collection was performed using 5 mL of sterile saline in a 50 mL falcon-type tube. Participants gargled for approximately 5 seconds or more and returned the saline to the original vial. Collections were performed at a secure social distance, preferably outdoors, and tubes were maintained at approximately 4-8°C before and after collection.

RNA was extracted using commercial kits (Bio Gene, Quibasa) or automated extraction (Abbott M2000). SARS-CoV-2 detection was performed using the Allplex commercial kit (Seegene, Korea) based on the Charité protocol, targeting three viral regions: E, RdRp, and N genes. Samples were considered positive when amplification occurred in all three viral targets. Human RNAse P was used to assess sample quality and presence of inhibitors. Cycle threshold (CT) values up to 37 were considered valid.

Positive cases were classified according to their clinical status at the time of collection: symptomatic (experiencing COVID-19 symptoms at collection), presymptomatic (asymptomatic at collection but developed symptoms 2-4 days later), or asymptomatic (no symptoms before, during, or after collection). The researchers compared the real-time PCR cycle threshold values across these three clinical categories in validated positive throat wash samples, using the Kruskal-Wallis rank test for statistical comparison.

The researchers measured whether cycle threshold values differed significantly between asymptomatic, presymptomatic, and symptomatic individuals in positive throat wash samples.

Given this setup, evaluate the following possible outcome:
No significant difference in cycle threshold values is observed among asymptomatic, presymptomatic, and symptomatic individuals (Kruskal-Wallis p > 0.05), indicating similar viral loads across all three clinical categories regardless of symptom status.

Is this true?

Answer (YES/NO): NO